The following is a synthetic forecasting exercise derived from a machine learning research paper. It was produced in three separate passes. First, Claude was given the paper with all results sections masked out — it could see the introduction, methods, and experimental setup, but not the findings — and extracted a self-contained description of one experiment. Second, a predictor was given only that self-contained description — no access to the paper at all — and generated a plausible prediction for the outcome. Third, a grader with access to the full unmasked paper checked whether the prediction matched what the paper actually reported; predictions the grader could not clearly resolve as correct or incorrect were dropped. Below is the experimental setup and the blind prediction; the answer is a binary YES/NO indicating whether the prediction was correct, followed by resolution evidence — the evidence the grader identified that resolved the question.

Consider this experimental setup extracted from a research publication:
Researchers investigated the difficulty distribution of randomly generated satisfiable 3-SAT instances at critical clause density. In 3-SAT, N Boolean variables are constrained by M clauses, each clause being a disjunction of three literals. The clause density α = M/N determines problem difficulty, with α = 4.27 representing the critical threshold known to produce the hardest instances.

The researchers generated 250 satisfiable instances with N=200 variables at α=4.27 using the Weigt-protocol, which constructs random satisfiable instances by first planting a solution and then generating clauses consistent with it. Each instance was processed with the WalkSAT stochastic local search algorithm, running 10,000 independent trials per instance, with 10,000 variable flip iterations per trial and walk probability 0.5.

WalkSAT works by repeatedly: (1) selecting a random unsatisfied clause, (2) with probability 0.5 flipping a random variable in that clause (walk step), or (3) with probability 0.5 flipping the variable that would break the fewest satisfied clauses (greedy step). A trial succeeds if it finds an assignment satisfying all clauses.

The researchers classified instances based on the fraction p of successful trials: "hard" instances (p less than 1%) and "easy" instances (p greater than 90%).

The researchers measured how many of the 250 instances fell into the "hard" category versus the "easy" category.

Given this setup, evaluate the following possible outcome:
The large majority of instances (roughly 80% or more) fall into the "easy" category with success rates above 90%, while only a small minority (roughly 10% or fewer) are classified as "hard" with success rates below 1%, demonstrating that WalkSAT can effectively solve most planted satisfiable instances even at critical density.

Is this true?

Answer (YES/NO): NO